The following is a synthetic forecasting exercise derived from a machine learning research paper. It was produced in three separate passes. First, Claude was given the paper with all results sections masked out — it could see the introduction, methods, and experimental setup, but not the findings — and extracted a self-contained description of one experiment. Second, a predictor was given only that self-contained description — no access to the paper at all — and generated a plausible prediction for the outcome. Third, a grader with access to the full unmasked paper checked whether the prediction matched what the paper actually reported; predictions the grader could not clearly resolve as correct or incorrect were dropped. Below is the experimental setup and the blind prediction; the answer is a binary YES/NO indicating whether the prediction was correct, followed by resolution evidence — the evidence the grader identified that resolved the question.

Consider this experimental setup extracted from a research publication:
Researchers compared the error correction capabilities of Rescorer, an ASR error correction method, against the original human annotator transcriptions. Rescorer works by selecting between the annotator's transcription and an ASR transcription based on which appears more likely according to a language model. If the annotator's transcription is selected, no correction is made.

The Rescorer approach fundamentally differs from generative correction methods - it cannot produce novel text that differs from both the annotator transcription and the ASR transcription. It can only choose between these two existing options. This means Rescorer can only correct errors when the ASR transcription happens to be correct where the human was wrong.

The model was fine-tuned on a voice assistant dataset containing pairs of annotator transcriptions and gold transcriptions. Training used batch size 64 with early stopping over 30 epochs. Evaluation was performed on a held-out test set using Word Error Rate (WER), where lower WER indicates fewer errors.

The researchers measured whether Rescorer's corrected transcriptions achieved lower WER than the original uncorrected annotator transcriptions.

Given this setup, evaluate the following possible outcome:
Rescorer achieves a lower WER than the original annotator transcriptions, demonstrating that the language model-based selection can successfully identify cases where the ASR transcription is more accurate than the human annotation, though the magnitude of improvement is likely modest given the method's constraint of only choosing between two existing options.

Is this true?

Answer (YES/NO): NO